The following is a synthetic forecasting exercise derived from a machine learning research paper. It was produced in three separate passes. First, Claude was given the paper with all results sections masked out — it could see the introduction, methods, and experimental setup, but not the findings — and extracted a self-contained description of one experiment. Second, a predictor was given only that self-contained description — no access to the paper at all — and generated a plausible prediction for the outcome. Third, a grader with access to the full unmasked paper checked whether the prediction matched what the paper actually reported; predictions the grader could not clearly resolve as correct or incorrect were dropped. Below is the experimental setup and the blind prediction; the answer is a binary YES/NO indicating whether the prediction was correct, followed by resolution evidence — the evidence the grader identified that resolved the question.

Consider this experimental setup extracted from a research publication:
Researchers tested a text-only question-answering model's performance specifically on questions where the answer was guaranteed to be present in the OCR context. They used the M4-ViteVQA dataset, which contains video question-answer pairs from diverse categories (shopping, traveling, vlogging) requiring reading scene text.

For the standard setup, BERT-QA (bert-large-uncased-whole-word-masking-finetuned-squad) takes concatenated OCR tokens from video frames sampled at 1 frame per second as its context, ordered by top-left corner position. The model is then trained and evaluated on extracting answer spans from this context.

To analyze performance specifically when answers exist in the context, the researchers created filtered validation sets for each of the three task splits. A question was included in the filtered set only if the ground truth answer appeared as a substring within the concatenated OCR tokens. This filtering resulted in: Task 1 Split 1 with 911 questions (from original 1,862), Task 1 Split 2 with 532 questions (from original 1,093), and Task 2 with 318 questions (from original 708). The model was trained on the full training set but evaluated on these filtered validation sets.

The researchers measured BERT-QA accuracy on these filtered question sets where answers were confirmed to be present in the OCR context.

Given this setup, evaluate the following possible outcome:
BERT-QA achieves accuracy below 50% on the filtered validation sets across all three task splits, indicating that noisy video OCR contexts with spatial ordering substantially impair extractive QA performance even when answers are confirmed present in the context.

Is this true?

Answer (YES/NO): YES